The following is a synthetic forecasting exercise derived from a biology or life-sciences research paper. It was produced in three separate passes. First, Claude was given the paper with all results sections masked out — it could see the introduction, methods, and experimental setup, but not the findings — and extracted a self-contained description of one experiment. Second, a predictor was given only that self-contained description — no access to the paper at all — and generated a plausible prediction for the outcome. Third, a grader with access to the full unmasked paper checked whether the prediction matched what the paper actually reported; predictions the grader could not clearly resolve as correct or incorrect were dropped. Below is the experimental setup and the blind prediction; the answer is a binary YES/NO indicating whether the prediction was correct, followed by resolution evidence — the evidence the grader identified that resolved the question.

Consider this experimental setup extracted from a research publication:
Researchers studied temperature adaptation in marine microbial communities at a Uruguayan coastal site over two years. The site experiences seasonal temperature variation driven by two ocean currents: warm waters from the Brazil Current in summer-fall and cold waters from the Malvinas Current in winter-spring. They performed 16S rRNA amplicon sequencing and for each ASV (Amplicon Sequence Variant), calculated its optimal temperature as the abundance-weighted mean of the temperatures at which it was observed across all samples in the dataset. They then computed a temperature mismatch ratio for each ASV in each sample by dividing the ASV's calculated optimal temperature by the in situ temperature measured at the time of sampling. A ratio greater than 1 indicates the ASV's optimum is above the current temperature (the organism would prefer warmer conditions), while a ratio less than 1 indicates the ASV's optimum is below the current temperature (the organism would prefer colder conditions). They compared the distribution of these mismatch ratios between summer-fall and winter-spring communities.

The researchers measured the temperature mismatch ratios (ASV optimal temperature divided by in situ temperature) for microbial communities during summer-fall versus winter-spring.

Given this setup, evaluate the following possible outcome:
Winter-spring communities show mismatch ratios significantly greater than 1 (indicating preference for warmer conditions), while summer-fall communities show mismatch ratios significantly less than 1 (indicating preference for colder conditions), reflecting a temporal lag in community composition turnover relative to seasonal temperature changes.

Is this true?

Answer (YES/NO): YES